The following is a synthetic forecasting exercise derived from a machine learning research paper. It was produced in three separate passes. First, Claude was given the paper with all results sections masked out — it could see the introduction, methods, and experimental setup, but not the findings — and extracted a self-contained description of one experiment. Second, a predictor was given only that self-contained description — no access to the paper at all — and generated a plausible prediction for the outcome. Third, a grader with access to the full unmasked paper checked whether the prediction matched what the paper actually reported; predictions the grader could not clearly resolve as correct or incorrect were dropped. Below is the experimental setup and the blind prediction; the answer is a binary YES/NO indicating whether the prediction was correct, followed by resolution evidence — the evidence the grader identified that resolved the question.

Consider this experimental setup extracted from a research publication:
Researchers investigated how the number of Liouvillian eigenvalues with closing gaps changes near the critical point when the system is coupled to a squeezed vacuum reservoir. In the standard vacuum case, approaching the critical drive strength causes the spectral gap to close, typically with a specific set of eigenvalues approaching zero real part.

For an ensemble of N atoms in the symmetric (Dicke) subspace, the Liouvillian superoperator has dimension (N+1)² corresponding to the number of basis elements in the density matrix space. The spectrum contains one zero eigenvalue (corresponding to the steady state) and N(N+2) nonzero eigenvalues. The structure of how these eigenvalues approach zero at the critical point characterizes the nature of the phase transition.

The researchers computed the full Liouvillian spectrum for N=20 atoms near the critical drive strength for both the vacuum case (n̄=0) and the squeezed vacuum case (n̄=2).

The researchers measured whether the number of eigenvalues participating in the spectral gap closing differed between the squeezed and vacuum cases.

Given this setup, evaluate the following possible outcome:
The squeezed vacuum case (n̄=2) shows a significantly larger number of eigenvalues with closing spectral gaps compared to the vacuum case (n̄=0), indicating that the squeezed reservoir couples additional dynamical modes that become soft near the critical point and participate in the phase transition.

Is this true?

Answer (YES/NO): YES